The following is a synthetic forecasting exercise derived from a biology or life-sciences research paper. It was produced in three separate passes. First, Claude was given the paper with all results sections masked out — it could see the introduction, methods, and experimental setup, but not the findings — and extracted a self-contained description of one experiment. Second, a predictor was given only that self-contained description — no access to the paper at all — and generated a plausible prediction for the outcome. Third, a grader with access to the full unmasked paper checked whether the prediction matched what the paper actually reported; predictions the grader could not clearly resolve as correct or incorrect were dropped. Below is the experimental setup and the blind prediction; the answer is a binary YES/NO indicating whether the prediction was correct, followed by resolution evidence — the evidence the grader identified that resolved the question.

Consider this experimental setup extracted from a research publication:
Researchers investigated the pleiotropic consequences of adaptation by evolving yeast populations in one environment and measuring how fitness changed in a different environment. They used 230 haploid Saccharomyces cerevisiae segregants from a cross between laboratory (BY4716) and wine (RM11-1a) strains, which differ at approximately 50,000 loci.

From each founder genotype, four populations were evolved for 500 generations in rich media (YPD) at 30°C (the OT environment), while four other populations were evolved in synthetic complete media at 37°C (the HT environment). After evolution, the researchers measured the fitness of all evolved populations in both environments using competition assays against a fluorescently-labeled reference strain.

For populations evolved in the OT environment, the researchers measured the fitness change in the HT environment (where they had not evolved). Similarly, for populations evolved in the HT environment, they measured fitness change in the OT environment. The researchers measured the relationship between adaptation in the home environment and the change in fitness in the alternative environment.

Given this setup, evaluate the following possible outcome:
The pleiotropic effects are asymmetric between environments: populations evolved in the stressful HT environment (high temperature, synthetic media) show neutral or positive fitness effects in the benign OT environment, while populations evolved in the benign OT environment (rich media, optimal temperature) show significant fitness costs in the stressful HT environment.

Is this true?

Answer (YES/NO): NO